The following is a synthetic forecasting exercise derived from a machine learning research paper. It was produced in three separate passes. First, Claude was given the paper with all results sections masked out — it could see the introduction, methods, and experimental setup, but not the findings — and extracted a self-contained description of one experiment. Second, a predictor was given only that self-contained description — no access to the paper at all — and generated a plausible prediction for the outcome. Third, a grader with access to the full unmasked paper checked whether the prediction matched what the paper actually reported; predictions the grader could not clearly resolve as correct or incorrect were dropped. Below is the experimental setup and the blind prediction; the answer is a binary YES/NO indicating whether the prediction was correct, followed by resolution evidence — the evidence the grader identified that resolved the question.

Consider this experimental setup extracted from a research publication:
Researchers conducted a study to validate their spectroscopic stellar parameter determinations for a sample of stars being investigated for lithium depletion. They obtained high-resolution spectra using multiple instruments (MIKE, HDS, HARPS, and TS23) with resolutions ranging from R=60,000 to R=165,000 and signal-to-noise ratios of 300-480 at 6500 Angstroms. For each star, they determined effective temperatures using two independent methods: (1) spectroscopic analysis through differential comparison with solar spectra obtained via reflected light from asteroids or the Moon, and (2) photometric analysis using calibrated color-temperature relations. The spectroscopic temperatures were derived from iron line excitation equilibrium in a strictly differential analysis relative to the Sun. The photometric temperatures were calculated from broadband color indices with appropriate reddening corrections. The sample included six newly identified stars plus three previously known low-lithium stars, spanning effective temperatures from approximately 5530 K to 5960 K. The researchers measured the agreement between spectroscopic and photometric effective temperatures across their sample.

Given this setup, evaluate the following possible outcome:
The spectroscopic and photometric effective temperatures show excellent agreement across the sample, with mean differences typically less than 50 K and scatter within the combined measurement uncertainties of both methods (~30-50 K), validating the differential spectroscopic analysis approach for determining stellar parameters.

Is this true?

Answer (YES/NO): YES